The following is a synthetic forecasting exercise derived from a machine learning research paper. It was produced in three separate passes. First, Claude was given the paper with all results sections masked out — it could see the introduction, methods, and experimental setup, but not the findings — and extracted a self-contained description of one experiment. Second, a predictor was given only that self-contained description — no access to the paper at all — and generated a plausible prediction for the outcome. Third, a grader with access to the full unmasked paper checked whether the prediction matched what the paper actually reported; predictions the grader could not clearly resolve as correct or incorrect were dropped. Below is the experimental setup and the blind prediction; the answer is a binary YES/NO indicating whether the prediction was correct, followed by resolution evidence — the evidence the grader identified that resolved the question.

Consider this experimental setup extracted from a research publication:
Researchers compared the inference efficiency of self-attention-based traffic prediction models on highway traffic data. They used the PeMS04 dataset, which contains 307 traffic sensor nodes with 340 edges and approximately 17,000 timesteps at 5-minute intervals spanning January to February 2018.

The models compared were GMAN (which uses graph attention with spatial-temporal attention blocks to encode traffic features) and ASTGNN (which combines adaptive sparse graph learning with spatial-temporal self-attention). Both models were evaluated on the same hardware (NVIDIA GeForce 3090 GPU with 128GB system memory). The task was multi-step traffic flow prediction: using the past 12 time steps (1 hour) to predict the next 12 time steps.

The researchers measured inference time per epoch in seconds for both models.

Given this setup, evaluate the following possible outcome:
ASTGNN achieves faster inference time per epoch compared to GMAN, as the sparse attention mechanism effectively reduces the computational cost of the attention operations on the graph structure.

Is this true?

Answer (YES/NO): NO